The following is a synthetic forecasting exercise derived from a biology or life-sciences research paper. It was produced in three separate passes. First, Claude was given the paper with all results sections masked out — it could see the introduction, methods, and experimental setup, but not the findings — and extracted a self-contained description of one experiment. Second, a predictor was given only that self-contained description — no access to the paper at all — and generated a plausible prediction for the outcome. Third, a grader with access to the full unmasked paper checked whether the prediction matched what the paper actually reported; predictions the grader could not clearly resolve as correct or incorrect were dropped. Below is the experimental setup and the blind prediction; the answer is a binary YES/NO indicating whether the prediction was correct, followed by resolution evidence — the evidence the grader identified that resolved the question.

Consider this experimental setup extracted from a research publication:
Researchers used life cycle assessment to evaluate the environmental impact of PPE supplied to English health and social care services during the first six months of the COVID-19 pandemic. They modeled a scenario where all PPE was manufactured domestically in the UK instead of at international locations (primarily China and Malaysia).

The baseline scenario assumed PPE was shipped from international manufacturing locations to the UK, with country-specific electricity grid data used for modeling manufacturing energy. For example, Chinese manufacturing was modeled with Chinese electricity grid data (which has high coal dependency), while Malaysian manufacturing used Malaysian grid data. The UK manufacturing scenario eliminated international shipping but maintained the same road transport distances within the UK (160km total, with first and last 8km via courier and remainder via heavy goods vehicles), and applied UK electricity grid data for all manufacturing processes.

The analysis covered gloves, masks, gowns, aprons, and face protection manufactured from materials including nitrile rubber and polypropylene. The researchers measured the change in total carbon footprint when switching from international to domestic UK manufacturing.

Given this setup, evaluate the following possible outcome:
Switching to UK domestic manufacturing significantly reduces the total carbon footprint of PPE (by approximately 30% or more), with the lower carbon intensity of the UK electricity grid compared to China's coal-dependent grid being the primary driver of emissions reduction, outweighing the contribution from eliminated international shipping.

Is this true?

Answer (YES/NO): NO